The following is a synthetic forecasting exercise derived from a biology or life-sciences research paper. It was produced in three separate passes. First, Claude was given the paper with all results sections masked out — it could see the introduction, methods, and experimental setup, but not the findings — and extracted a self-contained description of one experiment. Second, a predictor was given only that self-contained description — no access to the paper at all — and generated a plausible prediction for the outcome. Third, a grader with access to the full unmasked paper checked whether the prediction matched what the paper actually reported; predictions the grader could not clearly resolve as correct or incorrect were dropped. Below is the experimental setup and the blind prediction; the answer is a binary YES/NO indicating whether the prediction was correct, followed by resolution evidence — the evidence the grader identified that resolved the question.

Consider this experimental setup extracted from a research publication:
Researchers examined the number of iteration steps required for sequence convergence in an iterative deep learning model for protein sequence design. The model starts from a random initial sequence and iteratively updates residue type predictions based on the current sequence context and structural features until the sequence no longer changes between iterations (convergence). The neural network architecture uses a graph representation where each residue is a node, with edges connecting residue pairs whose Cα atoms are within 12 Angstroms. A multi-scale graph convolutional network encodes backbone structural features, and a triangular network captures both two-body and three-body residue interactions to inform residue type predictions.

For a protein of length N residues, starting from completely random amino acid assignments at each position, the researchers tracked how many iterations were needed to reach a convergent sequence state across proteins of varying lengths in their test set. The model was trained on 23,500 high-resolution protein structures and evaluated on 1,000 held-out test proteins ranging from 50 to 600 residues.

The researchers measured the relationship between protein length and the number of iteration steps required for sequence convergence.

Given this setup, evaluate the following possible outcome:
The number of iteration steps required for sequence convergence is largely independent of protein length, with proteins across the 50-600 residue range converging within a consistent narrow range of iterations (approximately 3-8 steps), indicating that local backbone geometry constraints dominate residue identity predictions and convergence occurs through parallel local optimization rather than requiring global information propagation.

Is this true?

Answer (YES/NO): NO